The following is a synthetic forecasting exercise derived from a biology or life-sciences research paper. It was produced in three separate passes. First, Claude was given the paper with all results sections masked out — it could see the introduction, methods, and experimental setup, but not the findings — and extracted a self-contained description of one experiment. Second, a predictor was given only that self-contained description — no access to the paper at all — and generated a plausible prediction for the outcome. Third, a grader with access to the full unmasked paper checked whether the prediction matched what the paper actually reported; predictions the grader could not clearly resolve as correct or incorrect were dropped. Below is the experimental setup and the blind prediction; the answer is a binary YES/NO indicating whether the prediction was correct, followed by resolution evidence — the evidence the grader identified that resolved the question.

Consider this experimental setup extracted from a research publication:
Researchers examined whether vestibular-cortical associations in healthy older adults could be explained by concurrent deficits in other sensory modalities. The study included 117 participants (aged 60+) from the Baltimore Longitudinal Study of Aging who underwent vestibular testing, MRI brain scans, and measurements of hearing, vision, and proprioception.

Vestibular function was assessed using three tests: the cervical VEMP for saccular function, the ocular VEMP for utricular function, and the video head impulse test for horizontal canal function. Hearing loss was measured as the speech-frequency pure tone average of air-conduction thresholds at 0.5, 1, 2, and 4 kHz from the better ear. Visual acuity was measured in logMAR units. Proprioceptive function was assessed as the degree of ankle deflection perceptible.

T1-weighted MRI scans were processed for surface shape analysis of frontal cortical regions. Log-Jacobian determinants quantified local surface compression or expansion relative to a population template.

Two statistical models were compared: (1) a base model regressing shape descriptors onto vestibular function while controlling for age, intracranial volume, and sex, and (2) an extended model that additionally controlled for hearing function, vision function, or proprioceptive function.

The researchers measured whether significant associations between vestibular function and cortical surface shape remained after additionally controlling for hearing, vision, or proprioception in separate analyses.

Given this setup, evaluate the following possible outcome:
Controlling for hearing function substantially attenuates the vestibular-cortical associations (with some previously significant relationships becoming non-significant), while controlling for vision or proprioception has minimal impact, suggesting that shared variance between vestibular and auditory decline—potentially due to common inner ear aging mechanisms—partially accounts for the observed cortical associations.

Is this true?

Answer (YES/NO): NO